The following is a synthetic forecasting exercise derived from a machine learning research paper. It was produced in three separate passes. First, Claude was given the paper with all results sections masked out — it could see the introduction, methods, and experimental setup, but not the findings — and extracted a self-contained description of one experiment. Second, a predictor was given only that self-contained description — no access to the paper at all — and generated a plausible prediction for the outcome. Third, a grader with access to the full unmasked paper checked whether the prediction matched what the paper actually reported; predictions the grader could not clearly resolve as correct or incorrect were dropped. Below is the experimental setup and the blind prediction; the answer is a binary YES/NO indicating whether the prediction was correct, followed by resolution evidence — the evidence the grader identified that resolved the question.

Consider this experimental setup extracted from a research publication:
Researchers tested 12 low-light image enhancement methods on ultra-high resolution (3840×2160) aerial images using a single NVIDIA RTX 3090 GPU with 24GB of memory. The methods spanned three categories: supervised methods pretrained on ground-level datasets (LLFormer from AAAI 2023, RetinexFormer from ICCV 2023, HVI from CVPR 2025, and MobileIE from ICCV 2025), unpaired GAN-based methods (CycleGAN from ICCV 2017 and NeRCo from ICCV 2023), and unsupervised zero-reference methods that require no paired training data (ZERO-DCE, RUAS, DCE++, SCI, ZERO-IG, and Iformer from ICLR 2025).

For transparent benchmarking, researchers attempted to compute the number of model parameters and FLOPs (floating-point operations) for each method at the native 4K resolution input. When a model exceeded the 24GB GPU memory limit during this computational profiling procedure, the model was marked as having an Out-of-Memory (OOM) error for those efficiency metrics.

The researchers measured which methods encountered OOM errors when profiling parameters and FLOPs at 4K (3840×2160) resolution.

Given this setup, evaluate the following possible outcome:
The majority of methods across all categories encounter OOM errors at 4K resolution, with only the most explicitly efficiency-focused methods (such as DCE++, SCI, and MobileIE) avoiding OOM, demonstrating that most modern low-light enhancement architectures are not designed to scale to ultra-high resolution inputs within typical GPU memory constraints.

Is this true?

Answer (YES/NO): NO